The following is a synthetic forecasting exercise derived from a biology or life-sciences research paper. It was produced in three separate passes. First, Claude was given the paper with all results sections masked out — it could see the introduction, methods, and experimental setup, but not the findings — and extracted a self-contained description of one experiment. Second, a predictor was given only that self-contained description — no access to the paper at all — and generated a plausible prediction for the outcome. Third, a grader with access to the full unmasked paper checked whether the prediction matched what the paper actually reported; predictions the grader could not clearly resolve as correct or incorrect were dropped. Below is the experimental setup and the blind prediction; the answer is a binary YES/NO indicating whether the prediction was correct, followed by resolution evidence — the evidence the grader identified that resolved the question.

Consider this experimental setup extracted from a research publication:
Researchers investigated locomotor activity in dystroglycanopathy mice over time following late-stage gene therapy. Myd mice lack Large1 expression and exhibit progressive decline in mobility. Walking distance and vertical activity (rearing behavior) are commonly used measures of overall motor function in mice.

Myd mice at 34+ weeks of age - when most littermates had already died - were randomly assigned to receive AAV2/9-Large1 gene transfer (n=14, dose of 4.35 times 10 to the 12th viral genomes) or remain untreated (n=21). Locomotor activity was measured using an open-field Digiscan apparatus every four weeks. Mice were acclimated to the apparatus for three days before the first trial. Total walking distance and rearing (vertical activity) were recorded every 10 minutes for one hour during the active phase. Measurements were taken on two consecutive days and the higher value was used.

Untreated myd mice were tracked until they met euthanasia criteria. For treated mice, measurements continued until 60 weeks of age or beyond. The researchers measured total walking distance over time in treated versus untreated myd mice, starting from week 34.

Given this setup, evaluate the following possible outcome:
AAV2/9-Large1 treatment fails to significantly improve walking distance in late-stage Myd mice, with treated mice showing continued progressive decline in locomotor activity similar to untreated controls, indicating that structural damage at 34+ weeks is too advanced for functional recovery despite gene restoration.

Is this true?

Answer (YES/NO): NO